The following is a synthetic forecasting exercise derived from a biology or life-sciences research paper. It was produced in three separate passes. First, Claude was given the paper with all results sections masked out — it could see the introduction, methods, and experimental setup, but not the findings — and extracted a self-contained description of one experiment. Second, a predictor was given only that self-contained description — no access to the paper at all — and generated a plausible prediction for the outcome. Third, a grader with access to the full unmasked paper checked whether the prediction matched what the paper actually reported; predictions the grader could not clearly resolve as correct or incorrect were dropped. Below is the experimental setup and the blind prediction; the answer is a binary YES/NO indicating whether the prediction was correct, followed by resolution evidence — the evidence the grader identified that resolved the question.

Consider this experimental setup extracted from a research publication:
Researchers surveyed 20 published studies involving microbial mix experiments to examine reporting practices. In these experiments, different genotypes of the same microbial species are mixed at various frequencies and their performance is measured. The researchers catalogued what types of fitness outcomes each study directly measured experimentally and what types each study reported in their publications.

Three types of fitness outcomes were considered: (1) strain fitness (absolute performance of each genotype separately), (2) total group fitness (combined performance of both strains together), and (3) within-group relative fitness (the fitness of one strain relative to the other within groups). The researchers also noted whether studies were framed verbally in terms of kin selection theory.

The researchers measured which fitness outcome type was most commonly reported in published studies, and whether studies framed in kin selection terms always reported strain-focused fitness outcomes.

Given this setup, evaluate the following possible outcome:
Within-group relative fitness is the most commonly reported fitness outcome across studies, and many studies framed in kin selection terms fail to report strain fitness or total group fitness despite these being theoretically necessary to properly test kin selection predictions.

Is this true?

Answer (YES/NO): NO